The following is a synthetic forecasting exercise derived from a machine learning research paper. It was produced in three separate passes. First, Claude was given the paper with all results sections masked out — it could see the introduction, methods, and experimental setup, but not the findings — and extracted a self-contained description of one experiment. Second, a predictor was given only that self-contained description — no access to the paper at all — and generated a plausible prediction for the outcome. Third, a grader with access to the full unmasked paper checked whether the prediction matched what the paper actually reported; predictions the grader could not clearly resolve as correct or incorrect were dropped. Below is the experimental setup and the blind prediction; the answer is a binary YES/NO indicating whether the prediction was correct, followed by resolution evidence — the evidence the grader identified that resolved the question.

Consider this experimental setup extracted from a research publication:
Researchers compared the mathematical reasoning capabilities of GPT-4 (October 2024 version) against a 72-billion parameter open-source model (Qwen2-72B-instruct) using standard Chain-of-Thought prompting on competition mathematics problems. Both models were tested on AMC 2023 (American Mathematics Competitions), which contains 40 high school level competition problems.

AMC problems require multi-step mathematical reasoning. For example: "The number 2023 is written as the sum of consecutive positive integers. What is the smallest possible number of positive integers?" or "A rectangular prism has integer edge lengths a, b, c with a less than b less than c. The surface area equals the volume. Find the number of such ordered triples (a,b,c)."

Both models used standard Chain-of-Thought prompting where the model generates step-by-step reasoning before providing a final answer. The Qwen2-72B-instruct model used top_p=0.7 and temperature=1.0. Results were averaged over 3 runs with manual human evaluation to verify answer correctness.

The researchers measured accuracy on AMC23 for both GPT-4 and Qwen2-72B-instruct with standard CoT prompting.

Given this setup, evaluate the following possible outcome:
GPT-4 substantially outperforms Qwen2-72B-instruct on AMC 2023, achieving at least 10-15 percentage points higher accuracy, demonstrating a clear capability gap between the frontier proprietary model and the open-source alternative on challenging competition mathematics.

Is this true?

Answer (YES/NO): NO